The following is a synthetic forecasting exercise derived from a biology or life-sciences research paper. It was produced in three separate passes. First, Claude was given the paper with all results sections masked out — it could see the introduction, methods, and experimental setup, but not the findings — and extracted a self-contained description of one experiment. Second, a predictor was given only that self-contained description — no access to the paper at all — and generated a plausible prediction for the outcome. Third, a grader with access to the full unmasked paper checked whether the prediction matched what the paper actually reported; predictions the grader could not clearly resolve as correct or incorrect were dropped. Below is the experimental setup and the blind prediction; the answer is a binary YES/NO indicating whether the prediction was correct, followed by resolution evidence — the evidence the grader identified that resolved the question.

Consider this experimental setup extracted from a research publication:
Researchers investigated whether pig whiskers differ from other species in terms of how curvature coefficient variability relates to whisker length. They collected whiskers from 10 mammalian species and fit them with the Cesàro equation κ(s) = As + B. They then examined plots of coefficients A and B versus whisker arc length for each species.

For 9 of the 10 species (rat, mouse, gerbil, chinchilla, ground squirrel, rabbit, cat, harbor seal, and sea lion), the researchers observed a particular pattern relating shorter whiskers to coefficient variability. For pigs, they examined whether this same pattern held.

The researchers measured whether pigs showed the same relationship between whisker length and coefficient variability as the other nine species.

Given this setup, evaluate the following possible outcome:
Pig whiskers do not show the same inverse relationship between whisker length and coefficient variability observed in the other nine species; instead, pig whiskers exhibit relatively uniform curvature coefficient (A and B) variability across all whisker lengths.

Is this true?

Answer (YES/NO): YES